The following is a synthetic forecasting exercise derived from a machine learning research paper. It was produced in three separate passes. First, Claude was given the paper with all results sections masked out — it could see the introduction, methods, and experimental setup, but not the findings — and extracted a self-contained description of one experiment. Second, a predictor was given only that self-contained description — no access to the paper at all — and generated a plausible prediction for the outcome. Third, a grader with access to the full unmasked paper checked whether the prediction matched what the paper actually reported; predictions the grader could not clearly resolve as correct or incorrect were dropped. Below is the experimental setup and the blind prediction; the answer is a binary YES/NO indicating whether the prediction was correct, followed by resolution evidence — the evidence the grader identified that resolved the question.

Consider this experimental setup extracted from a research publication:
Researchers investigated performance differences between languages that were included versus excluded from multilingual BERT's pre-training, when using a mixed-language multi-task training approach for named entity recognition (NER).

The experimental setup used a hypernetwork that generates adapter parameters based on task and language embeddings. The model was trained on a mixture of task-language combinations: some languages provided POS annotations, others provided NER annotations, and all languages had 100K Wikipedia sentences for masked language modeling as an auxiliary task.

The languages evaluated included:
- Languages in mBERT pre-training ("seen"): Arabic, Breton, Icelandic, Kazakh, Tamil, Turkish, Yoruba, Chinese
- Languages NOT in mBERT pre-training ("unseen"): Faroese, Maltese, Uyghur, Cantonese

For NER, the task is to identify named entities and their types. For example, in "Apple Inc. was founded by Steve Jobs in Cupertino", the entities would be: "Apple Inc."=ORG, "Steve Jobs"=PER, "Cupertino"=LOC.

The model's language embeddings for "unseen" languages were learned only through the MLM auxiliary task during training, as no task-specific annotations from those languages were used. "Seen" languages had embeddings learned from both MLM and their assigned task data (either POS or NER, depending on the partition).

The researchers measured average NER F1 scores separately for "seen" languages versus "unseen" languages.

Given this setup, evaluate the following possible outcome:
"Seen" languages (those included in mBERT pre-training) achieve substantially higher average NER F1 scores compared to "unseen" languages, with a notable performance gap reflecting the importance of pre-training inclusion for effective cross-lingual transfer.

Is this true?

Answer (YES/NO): NO